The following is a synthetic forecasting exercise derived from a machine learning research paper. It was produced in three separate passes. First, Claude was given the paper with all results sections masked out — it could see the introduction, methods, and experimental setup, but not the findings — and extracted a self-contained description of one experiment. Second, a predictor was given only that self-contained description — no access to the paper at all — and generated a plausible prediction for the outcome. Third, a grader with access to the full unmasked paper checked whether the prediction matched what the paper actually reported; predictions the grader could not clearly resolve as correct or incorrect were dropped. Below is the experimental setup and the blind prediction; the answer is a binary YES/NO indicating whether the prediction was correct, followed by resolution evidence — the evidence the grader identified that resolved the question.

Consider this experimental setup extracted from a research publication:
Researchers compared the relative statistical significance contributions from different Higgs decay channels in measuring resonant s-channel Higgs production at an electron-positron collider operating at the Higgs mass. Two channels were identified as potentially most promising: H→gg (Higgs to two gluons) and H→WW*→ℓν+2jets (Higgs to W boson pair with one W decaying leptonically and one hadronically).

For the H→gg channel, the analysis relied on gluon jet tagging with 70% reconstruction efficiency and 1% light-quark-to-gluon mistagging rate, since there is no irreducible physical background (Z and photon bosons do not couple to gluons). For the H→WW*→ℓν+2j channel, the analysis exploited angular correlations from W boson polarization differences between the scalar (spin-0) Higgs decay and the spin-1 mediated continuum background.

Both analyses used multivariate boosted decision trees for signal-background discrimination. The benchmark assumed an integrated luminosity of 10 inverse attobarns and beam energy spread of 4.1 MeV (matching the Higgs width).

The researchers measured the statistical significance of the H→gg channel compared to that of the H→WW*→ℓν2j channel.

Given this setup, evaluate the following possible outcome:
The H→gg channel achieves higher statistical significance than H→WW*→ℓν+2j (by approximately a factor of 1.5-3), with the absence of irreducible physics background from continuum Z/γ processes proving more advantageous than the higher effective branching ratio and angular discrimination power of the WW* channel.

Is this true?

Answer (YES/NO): YES